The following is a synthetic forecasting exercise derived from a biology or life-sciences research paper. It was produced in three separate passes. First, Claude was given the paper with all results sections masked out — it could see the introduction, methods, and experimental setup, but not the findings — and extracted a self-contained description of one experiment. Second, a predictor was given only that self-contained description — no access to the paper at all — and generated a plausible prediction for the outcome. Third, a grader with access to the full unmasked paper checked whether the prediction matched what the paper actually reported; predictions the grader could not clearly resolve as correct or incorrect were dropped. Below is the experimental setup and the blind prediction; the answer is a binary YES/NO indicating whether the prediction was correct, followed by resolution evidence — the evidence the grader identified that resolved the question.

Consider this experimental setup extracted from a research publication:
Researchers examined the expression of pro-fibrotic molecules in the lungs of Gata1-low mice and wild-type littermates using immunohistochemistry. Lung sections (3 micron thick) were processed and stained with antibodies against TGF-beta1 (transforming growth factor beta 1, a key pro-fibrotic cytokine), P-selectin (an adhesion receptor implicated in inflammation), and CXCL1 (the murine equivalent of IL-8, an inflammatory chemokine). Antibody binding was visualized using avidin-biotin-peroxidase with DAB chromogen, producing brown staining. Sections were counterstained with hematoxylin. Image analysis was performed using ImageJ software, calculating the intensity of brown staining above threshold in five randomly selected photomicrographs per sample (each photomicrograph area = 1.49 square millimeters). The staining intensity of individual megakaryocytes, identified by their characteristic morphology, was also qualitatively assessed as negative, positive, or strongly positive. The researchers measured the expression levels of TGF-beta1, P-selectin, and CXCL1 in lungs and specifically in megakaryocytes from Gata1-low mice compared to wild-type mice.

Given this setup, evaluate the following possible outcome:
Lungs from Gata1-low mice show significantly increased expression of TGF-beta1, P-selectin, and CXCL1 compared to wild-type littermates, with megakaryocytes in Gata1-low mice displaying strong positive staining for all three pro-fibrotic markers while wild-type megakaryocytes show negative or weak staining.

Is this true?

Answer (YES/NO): NO